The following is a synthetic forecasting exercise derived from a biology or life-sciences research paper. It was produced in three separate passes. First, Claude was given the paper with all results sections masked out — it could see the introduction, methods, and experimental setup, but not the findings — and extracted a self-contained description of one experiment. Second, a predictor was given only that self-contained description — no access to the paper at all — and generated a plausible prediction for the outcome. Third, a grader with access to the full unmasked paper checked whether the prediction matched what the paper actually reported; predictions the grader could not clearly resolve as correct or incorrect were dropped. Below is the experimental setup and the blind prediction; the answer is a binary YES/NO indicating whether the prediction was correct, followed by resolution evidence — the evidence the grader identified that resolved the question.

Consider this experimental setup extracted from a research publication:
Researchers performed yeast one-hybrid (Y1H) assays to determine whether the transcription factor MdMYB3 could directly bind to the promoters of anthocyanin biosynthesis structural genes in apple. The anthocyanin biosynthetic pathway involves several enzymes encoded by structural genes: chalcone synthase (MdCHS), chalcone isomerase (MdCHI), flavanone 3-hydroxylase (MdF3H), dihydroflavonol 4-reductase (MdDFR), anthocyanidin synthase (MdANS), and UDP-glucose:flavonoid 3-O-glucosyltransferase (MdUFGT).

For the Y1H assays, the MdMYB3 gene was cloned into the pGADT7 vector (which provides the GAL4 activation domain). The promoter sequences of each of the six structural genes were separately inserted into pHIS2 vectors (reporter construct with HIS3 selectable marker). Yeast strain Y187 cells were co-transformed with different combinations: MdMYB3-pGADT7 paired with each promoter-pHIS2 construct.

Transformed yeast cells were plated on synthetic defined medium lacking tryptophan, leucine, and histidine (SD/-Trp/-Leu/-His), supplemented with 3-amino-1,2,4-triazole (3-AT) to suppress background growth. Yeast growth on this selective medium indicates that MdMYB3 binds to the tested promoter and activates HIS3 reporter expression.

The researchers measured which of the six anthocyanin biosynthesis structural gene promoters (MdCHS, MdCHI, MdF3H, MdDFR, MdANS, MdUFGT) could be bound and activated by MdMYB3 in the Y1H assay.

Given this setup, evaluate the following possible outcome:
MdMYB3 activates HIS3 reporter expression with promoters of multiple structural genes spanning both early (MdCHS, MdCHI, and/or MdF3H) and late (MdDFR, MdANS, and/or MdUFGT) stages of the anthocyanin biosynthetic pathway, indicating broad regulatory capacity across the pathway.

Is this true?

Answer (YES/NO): NO